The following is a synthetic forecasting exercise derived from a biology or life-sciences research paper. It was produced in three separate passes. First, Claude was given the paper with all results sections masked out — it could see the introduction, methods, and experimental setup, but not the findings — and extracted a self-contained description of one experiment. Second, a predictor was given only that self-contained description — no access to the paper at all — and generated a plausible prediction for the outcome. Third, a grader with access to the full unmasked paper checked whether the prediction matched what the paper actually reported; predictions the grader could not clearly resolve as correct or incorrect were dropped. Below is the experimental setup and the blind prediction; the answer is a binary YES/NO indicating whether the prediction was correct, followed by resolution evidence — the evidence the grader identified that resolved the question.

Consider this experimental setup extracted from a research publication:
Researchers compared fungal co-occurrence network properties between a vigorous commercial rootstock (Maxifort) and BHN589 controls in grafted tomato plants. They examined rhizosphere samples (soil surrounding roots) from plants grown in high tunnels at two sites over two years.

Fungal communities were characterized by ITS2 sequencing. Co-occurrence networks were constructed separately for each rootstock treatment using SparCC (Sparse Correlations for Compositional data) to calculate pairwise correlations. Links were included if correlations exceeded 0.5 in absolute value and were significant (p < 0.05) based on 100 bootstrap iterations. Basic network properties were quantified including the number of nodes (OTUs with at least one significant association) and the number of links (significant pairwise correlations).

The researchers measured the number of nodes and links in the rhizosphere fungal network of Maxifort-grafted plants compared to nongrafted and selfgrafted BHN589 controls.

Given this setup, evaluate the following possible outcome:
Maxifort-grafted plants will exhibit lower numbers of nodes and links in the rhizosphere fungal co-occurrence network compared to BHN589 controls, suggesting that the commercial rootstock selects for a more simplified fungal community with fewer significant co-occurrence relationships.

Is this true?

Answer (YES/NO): NO